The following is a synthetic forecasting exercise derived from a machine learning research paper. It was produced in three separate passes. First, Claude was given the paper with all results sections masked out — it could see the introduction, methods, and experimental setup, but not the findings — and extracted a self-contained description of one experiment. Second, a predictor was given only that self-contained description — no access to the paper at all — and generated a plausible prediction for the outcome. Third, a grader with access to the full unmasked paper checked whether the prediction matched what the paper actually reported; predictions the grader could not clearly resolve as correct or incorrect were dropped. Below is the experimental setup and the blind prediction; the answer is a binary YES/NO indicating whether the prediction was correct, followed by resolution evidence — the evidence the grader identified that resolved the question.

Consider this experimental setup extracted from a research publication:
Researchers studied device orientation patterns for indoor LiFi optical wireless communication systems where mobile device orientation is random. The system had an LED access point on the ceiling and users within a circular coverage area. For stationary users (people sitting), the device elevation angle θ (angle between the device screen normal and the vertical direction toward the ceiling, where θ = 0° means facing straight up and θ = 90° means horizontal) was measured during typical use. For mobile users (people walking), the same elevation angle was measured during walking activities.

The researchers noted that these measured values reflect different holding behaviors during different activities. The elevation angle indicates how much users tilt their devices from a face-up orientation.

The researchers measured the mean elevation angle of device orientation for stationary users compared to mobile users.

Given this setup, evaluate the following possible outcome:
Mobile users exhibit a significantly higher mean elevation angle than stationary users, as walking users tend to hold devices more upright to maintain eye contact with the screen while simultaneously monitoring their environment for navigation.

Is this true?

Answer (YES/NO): NO